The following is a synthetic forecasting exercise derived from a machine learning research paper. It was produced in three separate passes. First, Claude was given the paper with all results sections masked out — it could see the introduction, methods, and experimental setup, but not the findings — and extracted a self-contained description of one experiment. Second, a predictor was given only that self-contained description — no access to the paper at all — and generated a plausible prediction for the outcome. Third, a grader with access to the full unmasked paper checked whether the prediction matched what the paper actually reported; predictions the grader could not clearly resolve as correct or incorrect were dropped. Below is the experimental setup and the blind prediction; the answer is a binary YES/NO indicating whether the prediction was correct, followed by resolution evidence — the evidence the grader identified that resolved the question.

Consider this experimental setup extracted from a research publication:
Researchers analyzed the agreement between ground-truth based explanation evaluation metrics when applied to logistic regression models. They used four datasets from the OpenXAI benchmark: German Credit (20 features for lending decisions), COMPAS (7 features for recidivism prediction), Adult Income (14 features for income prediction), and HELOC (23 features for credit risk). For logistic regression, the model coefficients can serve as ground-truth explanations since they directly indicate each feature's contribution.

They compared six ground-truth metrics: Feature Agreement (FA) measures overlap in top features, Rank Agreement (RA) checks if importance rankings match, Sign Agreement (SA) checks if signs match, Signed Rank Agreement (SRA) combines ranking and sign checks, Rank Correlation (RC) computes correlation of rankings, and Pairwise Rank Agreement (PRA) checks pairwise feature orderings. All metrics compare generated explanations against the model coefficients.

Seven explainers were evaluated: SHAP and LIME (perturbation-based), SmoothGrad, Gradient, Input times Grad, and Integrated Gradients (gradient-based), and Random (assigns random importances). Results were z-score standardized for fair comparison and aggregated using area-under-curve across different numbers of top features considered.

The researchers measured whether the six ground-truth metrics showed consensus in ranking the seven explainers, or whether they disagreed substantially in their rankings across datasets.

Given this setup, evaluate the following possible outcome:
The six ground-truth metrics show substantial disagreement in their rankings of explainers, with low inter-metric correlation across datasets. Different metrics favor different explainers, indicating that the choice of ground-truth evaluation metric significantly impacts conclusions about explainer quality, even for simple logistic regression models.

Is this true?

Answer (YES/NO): YES